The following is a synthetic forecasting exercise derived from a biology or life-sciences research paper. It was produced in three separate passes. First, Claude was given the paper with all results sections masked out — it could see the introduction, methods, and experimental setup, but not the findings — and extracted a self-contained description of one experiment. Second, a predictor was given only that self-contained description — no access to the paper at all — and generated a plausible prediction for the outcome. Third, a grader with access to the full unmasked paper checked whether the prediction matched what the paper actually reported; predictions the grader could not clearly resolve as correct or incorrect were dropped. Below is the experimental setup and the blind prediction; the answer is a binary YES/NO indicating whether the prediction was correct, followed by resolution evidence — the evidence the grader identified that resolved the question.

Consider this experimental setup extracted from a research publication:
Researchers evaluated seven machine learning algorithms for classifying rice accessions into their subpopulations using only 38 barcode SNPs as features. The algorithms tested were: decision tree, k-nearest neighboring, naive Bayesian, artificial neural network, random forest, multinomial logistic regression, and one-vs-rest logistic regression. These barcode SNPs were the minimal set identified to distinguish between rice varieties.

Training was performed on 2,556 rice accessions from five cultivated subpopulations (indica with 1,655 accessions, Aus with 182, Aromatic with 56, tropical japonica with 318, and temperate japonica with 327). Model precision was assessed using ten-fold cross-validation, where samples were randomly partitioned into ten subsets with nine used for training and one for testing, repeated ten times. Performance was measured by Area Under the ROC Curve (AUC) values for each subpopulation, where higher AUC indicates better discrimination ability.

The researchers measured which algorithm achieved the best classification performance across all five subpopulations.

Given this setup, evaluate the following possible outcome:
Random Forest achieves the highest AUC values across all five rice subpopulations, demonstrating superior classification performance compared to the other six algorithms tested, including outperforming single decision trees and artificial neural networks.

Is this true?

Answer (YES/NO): NO